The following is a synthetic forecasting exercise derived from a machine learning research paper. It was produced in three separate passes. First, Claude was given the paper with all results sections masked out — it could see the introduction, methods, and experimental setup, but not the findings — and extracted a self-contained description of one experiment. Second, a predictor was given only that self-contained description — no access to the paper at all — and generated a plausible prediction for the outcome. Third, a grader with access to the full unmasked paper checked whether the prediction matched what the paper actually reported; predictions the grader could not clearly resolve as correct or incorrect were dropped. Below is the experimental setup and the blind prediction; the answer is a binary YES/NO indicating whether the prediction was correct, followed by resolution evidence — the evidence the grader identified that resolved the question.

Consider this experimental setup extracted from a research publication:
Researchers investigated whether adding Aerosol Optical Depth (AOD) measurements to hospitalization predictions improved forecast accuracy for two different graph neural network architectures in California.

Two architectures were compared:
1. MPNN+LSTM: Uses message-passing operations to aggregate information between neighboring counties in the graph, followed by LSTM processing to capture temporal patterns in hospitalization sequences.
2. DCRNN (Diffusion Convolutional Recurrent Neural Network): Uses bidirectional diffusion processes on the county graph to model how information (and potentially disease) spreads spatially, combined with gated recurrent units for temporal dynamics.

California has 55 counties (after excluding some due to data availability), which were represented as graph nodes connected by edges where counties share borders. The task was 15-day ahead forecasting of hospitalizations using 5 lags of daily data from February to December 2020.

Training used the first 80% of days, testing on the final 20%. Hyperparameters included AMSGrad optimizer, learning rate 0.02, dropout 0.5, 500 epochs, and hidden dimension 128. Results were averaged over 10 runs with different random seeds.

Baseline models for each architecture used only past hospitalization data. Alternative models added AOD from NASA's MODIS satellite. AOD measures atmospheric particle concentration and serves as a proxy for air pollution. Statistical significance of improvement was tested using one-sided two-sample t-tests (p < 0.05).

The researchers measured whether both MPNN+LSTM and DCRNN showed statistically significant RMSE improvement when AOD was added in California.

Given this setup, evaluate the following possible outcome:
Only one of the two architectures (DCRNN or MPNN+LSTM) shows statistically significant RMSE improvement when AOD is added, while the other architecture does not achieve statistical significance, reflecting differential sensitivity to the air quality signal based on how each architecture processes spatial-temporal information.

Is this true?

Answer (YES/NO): YES